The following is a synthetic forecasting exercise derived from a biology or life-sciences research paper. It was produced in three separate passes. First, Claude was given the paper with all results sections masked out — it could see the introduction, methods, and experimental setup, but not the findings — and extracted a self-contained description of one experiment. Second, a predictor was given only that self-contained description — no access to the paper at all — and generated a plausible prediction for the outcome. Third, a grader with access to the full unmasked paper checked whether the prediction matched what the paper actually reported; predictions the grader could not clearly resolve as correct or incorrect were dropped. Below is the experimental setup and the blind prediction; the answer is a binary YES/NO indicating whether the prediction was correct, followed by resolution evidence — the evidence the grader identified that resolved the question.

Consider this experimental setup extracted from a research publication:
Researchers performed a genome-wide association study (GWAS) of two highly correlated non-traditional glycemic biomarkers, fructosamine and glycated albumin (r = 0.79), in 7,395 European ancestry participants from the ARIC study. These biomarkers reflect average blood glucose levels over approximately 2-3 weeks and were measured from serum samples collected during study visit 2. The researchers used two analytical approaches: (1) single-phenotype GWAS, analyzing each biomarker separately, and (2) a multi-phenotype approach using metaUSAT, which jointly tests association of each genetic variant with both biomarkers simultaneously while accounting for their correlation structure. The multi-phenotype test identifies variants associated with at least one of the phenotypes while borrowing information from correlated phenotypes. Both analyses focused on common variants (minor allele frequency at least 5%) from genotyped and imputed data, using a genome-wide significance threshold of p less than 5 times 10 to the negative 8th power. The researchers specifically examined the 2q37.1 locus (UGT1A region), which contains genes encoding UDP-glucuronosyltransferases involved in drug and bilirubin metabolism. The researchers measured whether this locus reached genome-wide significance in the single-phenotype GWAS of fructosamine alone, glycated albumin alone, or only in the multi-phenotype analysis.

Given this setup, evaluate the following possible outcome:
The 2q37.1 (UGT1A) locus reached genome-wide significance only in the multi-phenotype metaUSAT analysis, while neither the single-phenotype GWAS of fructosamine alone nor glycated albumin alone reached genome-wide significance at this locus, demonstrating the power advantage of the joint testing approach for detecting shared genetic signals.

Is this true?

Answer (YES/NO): YES